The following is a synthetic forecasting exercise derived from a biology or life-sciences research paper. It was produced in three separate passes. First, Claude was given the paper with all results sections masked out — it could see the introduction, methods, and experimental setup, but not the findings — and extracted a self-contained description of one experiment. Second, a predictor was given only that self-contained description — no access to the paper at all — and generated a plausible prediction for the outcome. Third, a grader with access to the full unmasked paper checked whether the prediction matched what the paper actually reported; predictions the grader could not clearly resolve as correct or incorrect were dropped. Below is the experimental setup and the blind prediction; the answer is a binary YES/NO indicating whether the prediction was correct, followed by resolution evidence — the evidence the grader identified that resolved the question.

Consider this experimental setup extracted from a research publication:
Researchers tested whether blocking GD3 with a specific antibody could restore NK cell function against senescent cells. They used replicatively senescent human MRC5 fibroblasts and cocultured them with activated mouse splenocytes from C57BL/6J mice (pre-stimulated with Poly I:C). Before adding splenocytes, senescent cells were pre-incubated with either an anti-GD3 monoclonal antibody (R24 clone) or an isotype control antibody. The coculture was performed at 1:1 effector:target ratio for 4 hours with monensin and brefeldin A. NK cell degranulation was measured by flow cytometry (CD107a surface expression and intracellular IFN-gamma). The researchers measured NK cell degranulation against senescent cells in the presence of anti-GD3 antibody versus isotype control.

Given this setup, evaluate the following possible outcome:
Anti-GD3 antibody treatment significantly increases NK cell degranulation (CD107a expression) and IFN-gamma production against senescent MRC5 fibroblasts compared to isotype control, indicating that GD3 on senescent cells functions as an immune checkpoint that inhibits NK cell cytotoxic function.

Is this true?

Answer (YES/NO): NO